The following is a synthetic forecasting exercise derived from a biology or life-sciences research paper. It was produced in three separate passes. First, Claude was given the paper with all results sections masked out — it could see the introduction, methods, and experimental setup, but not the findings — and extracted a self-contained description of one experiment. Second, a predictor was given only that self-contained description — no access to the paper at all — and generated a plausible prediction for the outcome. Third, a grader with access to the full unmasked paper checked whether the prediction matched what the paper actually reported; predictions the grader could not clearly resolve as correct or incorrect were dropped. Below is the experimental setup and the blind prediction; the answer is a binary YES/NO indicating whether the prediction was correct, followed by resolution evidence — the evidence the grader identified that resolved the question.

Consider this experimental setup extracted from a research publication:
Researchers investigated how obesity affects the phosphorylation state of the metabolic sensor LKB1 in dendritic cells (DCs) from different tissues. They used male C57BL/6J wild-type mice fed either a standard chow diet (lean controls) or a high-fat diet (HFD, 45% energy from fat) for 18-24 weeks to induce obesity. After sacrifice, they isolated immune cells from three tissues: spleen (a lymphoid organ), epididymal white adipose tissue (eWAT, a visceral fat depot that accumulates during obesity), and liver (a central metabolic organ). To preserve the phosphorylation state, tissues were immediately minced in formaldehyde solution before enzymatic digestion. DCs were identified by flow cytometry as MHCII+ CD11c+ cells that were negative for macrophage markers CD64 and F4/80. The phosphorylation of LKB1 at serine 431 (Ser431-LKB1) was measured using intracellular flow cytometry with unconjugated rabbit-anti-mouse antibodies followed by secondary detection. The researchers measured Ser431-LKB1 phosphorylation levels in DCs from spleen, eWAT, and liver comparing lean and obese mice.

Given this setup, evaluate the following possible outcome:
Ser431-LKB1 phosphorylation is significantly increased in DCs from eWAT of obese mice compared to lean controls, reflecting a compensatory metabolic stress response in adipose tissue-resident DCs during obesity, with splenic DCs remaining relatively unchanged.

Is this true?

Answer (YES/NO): NO